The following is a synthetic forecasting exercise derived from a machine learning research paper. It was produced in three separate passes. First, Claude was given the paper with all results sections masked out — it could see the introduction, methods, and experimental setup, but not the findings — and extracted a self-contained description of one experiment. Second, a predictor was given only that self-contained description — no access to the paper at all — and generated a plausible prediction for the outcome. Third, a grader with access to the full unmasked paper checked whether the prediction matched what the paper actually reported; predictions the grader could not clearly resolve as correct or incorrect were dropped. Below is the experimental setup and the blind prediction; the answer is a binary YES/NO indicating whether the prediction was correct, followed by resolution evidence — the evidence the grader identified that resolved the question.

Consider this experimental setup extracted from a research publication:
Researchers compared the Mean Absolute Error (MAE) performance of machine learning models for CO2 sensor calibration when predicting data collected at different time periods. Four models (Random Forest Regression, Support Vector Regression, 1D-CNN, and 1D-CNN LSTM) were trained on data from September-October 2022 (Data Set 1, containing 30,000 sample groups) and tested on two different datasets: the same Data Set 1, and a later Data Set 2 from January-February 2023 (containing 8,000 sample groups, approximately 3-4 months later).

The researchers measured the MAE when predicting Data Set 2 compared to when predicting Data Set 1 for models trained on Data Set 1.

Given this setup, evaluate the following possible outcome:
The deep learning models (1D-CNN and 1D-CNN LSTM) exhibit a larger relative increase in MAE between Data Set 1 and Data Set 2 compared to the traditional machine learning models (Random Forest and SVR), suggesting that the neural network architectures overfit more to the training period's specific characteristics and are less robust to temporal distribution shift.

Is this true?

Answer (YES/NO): NO